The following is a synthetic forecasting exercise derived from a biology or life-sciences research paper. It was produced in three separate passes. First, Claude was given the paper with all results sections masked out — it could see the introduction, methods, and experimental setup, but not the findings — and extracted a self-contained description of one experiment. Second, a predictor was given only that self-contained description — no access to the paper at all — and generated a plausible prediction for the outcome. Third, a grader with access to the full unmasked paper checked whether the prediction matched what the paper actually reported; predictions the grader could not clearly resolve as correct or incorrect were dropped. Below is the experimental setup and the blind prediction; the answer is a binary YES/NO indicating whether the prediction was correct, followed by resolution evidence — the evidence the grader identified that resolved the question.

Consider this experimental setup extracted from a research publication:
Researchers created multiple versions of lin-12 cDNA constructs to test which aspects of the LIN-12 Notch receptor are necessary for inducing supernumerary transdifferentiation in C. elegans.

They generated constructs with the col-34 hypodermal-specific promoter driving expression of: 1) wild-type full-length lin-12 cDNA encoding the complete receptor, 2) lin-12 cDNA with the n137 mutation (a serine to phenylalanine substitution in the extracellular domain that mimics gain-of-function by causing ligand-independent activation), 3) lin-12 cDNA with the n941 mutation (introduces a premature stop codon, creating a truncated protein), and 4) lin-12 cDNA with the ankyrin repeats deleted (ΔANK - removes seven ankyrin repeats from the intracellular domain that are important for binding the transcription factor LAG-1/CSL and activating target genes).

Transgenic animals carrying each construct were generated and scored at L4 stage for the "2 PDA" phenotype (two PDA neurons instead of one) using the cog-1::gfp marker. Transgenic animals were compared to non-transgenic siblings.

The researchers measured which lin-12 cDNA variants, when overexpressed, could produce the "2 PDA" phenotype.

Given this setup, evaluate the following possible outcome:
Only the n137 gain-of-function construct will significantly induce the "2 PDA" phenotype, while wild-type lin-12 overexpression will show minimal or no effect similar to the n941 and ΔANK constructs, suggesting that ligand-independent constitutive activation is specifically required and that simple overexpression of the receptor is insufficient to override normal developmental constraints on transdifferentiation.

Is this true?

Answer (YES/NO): NO